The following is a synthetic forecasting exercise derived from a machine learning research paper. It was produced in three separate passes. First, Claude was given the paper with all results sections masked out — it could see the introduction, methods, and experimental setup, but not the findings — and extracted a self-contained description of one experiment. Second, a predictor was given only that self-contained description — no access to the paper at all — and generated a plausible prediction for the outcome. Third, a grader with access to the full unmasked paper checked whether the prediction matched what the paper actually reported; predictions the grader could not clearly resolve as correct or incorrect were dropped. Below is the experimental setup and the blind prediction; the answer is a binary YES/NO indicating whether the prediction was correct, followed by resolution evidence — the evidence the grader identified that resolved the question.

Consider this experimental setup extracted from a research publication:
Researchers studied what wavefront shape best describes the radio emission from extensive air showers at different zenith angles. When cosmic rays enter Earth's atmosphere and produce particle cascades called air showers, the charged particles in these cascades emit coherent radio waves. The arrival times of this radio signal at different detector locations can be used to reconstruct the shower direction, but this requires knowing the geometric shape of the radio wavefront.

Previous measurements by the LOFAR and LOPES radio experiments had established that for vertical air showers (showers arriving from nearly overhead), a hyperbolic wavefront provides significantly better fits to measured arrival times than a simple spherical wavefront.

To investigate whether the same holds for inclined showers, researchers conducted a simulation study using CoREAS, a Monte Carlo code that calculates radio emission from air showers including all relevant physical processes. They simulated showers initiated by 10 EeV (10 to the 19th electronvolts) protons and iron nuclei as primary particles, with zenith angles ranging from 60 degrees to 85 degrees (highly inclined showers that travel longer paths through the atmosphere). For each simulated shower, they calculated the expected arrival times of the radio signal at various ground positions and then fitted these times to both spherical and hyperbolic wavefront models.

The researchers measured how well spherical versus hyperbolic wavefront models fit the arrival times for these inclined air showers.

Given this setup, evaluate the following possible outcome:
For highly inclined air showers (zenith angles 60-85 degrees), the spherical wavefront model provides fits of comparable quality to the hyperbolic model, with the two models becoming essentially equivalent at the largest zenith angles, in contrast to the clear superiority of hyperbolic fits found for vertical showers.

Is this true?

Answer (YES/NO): NO